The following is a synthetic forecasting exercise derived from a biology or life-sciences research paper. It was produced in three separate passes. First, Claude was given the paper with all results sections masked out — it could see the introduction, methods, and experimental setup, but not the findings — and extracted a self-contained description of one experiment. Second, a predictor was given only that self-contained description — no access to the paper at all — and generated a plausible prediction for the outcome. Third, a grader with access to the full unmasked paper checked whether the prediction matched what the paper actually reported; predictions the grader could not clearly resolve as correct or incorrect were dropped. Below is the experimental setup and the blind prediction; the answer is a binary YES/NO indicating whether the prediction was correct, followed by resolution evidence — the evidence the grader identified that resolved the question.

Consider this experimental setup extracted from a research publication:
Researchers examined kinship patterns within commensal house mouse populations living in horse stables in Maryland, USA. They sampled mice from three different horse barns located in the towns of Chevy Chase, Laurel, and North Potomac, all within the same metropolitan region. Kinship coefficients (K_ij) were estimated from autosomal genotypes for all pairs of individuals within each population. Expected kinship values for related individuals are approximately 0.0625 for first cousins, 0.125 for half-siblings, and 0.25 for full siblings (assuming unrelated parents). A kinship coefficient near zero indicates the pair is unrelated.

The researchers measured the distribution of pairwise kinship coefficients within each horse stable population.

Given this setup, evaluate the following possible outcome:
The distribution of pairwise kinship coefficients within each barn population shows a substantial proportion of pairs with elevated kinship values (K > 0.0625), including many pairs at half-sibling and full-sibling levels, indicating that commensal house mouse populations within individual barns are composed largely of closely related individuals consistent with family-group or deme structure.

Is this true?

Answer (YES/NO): YES